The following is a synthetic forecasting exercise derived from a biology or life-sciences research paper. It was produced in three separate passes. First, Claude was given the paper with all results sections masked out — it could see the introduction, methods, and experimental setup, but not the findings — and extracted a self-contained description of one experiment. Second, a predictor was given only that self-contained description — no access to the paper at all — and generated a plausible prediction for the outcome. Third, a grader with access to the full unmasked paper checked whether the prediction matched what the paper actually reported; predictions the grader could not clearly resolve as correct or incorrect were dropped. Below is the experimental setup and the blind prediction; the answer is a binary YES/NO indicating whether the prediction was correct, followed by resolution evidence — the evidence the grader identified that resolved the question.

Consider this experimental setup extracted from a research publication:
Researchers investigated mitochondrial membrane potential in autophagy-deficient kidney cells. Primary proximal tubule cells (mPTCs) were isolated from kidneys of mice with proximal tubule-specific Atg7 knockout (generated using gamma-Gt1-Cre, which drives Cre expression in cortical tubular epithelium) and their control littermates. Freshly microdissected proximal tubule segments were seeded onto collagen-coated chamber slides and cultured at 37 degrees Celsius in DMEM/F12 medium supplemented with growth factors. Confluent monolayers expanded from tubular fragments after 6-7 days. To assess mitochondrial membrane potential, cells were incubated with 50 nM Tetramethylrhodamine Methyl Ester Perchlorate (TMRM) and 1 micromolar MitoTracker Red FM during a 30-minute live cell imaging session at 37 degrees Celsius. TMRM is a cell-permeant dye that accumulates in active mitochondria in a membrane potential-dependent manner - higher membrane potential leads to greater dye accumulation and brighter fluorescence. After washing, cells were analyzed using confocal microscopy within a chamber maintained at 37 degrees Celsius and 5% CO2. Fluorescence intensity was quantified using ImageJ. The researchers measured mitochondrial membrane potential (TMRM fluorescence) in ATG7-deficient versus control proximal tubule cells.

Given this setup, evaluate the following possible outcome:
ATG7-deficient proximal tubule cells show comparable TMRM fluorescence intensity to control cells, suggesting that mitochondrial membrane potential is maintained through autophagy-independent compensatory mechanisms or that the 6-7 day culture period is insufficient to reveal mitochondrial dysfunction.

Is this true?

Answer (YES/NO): NO